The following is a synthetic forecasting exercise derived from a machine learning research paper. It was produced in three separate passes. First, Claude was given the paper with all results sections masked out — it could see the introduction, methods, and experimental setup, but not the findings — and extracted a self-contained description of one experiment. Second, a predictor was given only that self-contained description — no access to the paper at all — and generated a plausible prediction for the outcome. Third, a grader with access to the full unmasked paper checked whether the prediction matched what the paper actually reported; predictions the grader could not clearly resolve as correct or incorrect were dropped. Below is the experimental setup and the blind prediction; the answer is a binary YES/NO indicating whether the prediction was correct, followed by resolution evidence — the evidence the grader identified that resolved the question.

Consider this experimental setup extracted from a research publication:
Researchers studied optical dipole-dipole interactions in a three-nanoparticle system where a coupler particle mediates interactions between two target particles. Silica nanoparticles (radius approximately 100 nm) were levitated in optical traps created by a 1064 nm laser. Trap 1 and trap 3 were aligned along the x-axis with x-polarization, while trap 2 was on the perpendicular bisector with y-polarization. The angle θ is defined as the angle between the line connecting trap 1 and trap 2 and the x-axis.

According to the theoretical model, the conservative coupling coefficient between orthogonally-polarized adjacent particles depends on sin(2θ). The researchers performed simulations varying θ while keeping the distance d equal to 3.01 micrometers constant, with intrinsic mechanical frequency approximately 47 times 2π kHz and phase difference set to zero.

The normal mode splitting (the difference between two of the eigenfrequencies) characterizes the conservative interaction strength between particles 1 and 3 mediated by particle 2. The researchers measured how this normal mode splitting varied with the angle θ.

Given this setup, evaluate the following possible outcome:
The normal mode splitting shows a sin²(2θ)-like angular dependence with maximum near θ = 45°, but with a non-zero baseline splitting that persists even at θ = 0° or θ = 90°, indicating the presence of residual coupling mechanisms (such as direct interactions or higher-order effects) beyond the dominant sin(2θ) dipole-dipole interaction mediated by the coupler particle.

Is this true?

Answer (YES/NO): NO